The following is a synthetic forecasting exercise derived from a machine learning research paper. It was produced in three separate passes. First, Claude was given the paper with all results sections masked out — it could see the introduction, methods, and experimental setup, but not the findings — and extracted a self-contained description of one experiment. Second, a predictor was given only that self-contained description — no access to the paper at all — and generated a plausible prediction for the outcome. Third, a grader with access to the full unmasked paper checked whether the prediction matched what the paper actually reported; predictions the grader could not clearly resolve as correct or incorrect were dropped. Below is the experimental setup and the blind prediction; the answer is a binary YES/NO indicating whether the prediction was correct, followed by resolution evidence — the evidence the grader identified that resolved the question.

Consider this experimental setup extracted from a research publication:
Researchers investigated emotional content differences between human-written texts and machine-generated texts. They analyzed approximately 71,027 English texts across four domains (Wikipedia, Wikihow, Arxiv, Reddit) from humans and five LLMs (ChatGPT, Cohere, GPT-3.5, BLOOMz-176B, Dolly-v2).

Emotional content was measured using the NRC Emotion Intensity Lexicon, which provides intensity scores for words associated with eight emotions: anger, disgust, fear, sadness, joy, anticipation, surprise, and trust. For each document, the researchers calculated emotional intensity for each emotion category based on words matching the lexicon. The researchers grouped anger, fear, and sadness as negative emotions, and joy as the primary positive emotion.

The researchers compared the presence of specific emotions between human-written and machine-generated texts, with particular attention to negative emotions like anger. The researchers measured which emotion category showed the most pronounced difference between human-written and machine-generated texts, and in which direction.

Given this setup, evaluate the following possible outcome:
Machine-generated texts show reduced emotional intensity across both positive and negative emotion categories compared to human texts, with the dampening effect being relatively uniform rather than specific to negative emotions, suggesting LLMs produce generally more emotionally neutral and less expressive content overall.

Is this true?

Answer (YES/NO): NO